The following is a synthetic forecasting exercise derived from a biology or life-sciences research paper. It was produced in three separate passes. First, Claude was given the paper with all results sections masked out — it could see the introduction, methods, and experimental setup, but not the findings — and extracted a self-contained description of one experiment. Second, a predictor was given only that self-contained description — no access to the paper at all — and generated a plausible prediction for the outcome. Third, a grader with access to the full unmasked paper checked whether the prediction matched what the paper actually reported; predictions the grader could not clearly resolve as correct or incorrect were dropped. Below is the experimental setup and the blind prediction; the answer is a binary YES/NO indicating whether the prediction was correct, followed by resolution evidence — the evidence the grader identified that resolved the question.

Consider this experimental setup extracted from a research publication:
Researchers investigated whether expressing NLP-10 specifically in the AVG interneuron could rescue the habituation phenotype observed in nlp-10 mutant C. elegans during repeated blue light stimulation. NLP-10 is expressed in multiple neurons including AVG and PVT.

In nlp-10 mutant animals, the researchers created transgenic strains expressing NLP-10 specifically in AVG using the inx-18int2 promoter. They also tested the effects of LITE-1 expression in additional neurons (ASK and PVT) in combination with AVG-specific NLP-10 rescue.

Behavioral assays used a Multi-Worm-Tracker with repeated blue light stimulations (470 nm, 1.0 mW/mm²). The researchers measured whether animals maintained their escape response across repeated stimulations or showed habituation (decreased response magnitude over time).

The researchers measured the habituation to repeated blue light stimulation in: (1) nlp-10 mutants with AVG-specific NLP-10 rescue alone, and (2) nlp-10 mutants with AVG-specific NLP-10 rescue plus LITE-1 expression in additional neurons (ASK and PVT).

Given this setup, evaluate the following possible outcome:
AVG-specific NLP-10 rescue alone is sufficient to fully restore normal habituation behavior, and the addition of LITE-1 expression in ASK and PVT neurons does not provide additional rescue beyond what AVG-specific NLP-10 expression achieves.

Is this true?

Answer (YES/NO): YES